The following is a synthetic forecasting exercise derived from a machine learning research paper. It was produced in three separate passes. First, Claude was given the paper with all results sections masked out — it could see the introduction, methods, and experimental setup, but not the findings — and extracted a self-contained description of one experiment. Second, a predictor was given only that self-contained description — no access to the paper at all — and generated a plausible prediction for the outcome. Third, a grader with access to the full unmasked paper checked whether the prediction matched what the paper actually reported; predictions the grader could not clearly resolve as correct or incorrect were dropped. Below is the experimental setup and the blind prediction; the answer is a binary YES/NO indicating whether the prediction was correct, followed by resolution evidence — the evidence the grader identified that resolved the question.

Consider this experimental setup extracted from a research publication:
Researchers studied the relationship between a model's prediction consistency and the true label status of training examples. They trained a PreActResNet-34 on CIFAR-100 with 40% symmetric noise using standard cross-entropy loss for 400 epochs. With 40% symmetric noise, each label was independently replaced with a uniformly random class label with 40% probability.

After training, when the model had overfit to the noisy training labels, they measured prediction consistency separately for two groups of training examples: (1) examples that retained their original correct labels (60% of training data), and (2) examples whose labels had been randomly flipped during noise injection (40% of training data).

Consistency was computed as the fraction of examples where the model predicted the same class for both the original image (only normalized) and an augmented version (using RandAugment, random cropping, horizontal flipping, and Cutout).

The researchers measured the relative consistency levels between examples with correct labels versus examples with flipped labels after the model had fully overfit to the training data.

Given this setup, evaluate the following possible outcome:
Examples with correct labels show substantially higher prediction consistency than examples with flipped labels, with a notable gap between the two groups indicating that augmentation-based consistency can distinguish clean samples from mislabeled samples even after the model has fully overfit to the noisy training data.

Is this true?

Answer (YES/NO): YES